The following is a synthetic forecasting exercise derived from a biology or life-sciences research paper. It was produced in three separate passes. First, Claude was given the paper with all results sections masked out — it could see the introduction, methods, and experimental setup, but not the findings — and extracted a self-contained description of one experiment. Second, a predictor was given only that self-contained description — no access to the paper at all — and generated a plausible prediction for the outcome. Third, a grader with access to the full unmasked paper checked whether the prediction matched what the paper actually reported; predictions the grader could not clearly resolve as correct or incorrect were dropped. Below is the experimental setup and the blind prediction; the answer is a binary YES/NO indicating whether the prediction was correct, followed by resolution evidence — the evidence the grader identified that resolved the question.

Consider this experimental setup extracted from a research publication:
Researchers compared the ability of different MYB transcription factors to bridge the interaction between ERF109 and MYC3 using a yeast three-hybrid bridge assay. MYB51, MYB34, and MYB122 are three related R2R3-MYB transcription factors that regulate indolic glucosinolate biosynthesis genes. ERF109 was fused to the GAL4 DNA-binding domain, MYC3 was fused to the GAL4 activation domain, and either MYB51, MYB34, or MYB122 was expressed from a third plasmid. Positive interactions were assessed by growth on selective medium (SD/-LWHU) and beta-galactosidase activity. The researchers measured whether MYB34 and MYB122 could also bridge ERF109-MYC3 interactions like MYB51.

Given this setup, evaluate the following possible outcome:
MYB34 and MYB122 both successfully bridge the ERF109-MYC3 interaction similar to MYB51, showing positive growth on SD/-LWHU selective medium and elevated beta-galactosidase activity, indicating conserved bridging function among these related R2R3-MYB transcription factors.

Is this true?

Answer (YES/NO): NO